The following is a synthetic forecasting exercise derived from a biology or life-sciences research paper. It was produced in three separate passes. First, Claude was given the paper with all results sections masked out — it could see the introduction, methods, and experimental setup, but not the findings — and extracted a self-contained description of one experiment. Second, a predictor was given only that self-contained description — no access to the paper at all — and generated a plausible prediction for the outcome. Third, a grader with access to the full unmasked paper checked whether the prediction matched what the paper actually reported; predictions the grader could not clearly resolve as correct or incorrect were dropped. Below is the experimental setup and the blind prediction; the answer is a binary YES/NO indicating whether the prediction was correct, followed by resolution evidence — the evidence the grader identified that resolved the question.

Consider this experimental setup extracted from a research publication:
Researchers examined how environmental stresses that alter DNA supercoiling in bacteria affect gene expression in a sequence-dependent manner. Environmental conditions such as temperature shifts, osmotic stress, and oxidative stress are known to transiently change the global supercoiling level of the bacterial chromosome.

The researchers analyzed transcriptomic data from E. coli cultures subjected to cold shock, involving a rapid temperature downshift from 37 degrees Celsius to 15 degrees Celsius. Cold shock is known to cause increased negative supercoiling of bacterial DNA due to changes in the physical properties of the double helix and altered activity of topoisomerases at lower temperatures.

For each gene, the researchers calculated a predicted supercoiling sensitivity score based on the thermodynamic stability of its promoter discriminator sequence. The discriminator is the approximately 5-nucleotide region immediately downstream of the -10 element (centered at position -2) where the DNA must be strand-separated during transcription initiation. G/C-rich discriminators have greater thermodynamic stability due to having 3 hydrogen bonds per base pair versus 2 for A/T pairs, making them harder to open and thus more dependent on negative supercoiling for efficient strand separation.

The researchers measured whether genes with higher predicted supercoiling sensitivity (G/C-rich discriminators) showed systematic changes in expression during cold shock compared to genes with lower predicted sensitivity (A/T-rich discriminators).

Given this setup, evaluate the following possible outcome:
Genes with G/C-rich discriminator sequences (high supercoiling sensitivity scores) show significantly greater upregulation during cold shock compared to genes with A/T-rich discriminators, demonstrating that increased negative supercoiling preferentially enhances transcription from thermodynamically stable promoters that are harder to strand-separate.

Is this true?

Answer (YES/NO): YES